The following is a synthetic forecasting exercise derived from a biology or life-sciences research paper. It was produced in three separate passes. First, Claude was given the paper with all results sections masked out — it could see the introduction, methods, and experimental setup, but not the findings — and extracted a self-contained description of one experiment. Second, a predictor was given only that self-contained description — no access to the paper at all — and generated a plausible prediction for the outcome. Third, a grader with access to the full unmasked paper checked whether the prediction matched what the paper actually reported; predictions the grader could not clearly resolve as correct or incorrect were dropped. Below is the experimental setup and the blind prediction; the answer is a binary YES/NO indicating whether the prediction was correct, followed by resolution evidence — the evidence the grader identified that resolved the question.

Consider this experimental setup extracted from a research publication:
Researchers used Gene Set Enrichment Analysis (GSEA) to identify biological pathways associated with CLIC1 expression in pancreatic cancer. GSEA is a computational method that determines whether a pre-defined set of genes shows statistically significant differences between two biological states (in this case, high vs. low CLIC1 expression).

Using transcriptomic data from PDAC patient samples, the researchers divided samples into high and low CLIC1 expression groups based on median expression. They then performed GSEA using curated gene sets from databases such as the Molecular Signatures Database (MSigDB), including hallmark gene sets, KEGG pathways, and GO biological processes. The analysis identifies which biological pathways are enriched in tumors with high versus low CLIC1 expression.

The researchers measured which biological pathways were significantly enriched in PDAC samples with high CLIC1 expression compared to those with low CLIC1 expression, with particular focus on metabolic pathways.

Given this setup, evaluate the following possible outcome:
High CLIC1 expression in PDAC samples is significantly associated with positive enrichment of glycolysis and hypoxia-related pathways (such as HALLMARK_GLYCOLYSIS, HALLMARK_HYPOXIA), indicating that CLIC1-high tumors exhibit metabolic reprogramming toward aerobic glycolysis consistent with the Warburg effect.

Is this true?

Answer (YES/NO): YES